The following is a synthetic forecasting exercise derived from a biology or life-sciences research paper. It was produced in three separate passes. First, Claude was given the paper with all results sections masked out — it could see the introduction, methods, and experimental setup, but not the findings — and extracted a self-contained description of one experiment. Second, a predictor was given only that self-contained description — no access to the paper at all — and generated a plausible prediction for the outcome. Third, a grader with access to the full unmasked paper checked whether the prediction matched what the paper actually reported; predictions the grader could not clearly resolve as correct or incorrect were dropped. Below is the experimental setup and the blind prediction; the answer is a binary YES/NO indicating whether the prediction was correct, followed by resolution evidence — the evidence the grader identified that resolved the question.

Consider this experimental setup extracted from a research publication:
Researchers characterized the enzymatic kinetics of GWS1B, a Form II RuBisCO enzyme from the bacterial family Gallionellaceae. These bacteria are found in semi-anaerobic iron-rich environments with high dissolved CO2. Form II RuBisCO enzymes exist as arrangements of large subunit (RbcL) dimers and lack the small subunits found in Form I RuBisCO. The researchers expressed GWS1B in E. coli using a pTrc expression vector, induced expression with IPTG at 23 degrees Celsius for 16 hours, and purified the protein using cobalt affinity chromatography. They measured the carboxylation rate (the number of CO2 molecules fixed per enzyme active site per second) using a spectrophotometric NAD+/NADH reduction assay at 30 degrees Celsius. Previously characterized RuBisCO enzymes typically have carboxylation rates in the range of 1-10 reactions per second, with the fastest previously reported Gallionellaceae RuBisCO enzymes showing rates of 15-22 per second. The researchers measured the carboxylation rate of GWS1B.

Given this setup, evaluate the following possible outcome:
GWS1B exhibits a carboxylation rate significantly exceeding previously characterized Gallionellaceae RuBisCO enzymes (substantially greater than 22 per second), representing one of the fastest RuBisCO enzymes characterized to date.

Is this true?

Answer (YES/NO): YES